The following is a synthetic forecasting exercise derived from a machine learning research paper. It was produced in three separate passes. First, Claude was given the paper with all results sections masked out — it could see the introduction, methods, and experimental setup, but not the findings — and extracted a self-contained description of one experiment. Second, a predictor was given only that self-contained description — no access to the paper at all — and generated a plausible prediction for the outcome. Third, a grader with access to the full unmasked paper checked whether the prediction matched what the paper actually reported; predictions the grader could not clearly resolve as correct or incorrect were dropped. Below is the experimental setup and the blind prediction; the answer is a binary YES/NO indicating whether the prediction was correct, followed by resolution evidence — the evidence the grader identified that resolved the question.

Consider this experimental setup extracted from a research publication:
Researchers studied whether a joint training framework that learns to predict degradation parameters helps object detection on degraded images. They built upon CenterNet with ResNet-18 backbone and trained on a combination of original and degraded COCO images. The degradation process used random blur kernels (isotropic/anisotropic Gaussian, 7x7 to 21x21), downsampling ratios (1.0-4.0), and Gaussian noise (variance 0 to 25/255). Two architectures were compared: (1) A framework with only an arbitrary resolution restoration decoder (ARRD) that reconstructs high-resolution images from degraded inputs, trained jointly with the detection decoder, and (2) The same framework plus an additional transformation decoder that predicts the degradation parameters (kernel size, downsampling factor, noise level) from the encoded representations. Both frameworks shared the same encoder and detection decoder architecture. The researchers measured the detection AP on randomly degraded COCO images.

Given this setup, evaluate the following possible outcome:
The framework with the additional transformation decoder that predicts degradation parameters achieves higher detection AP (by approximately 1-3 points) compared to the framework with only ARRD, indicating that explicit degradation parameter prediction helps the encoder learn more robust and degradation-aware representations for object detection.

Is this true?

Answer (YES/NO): NO